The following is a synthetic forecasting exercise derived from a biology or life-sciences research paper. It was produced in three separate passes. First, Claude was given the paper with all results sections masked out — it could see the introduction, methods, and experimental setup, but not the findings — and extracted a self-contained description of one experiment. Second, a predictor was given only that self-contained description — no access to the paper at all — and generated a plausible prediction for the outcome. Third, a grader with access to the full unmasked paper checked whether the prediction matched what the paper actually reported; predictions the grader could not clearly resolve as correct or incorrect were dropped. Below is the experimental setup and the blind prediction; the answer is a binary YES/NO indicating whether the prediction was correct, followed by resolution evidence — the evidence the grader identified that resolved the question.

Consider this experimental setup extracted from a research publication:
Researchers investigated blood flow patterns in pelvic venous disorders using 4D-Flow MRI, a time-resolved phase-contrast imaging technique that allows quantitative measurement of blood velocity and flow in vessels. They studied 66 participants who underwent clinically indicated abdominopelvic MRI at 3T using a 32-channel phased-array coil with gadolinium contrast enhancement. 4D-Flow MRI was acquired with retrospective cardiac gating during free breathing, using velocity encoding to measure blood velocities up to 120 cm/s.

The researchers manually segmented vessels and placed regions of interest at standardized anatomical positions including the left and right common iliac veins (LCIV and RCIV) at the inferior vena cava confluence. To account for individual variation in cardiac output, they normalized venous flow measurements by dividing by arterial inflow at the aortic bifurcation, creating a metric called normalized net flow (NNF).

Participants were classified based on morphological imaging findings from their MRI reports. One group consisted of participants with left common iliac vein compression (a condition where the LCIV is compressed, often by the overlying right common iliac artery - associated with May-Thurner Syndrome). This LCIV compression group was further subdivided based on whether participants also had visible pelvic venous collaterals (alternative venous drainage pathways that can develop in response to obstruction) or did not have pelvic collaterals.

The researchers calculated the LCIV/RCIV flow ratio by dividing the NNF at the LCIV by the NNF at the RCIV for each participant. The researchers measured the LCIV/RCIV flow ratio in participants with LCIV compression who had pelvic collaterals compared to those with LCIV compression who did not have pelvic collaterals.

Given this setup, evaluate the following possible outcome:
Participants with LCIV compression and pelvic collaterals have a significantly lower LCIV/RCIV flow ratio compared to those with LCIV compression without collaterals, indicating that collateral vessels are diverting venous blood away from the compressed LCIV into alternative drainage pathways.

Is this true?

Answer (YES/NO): NO